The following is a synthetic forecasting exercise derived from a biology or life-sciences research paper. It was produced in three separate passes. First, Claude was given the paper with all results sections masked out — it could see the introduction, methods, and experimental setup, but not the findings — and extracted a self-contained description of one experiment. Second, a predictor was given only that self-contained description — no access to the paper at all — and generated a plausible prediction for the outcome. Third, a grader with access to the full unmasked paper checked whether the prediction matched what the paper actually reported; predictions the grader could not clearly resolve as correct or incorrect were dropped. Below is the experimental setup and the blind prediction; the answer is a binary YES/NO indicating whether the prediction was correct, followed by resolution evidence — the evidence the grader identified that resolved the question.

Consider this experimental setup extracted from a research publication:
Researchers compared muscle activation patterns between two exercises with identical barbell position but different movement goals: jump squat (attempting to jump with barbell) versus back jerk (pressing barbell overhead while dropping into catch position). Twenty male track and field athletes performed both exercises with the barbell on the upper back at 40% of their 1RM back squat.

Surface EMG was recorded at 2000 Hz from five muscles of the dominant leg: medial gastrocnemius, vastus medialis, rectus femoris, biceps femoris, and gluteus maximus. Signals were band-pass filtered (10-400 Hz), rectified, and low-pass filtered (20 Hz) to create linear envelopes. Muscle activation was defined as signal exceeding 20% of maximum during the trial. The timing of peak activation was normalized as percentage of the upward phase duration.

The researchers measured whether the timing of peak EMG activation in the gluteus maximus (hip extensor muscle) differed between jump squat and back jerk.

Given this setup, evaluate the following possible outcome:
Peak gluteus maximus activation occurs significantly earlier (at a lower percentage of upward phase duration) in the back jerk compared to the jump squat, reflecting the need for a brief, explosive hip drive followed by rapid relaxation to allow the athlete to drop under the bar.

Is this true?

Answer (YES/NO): NO